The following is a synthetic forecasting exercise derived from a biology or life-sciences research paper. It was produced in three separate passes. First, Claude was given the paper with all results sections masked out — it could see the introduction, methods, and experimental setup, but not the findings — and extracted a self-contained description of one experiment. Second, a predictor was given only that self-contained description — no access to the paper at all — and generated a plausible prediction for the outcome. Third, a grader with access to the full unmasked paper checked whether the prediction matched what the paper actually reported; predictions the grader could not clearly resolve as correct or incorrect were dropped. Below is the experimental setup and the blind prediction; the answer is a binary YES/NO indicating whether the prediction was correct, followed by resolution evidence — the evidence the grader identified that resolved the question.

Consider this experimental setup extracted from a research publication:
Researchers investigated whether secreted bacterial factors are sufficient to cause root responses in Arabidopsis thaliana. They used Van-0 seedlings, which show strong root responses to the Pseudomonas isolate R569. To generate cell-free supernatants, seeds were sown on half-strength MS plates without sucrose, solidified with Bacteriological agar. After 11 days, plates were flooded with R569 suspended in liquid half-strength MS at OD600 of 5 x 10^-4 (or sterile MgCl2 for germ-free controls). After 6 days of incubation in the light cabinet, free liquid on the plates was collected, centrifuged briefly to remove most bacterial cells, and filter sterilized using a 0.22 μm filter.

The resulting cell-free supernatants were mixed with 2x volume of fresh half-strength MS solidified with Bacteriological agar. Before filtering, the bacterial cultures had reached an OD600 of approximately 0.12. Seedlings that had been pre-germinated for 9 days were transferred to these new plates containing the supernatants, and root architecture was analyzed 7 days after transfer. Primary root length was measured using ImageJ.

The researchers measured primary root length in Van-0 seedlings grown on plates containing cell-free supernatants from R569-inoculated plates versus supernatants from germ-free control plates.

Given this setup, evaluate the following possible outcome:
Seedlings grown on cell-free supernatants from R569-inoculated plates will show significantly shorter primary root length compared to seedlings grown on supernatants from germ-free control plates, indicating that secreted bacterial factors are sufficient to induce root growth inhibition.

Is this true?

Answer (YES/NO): NO